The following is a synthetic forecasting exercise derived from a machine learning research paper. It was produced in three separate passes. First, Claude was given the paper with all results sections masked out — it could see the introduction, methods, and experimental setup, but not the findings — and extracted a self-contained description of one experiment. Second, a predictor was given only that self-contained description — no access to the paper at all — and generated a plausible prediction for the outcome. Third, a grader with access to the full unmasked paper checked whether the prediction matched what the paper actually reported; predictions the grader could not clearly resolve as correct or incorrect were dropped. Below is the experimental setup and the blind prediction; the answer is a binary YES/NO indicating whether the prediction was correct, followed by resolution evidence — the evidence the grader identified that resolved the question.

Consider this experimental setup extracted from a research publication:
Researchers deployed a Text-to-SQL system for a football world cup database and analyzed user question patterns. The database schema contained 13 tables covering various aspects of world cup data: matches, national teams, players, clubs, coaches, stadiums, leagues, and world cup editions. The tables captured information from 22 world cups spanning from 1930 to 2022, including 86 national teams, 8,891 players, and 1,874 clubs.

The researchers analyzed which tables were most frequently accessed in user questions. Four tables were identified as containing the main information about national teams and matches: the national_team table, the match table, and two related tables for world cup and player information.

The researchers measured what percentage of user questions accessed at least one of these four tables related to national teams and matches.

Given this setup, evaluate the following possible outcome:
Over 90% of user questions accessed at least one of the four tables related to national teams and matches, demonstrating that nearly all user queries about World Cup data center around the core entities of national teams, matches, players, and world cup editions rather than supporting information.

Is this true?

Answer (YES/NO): NO